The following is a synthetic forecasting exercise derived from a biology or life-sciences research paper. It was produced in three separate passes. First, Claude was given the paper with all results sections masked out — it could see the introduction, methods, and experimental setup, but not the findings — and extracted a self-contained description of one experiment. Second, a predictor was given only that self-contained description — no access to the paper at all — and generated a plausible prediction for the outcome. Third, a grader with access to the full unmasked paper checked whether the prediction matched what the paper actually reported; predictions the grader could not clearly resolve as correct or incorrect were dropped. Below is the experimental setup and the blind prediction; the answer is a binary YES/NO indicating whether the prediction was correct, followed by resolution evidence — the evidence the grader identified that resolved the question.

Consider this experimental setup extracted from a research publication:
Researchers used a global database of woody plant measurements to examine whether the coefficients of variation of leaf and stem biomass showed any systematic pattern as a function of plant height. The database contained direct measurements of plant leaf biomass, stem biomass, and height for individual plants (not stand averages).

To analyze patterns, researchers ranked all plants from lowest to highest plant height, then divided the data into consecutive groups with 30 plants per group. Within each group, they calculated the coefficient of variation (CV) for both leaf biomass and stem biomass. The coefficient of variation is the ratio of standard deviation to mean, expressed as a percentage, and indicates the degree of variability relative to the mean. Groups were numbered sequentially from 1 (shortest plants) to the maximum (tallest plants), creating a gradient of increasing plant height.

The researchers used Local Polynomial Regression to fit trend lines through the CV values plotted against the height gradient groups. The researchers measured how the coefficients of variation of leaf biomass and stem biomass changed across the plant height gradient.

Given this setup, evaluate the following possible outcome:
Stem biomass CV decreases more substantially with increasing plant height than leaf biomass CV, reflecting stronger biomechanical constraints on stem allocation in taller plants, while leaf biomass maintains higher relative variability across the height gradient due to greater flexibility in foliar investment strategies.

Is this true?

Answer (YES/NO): NO